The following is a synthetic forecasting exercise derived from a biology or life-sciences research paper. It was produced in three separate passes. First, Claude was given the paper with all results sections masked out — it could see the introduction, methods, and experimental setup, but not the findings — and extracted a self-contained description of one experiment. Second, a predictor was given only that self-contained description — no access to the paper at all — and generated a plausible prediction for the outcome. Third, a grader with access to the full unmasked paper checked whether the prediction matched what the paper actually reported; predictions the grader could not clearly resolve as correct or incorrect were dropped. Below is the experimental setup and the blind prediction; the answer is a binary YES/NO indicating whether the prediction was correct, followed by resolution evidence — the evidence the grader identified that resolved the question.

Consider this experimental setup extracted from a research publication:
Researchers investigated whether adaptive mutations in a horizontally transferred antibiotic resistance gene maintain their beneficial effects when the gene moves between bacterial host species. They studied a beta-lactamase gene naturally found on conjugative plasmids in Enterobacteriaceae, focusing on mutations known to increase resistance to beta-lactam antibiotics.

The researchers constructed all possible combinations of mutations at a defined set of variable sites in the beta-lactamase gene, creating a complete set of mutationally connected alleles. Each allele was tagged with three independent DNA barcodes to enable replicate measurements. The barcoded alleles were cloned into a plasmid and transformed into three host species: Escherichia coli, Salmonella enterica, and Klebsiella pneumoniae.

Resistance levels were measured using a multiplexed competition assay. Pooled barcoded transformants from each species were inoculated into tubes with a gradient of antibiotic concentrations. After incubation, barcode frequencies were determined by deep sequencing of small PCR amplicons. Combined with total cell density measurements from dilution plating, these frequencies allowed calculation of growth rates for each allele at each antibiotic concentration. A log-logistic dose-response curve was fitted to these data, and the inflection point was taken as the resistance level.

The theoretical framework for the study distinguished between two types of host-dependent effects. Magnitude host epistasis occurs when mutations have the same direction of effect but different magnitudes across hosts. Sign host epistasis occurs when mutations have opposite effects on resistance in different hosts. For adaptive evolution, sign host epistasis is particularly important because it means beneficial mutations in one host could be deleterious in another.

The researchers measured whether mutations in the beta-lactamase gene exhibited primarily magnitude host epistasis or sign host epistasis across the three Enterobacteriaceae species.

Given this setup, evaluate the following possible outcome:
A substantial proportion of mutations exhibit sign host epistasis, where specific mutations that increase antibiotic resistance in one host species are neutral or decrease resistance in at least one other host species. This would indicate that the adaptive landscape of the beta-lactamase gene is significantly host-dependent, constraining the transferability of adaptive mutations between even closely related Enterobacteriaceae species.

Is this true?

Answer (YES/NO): NO